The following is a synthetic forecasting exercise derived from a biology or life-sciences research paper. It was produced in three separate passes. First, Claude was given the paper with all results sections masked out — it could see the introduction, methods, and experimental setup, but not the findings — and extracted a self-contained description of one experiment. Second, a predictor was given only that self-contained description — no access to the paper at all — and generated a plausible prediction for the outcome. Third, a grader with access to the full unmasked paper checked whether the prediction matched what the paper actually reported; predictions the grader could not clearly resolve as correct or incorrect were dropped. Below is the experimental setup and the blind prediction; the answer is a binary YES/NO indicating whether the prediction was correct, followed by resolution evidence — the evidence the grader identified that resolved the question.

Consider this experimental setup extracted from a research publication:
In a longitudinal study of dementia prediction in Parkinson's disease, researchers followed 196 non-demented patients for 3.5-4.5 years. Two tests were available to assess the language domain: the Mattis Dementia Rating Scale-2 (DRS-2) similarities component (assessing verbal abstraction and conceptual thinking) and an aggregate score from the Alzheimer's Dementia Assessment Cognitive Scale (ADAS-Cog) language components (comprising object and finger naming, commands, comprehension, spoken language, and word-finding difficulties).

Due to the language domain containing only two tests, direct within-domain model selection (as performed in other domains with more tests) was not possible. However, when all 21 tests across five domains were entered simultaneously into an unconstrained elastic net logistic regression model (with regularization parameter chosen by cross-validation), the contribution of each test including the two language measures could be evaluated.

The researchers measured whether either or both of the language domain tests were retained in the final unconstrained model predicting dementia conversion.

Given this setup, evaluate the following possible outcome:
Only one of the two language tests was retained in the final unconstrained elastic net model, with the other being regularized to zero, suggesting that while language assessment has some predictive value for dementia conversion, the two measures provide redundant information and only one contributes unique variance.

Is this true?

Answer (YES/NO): YES